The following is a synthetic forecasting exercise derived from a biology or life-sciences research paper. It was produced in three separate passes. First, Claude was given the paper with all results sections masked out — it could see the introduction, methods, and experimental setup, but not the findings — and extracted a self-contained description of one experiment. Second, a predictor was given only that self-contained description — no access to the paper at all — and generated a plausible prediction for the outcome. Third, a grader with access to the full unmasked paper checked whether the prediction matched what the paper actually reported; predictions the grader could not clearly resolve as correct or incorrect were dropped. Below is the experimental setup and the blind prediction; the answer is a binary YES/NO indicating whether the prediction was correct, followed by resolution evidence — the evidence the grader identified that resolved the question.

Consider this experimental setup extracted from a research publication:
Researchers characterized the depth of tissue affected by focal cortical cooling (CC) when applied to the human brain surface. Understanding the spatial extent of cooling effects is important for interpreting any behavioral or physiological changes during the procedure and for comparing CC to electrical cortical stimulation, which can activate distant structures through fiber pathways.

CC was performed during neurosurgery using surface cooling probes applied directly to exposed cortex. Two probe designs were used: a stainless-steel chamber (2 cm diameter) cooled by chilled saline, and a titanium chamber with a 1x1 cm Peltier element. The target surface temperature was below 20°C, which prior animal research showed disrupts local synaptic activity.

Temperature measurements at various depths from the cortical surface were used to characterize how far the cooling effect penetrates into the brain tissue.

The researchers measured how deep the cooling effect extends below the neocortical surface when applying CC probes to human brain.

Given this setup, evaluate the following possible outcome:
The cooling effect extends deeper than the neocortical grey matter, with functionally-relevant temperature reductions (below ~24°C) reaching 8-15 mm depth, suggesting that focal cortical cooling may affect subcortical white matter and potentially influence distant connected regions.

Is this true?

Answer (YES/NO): NO